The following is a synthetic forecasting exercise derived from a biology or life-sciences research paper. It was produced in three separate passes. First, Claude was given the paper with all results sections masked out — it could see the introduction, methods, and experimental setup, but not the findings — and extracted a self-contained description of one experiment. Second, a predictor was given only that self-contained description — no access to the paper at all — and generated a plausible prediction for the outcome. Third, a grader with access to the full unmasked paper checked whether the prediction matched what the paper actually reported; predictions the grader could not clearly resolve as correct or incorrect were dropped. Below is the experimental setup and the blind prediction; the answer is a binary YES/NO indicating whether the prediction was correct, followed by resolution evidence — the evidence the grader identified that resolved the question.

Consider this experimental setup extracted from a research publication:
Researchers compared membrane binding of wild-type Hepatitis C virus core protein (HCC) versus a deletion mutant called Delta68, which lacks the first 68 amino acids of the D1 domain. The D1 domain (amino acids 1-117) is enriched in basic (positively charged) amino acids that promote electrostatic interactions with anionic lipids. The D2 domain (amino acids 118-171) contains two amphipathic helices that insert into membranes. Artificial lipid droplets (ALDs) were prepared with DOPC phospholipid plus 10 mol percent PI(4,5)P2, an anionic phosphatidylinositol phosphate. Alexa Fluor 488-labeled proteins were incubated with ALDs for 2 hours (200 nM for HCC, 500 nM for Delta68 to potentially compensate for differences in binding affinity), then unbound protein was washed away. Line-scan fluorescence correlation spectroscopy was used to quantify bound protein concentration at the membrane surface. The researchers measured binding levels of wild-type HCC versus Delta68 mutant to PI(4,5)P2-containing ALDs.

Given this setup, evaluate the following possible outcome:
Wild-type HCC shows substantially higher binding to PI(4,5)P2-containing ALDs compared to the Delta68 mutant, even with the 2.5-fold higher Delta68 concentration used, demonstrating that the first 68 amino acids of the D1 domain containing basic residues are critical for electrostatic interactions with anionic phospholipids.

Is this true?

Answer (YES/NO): YES